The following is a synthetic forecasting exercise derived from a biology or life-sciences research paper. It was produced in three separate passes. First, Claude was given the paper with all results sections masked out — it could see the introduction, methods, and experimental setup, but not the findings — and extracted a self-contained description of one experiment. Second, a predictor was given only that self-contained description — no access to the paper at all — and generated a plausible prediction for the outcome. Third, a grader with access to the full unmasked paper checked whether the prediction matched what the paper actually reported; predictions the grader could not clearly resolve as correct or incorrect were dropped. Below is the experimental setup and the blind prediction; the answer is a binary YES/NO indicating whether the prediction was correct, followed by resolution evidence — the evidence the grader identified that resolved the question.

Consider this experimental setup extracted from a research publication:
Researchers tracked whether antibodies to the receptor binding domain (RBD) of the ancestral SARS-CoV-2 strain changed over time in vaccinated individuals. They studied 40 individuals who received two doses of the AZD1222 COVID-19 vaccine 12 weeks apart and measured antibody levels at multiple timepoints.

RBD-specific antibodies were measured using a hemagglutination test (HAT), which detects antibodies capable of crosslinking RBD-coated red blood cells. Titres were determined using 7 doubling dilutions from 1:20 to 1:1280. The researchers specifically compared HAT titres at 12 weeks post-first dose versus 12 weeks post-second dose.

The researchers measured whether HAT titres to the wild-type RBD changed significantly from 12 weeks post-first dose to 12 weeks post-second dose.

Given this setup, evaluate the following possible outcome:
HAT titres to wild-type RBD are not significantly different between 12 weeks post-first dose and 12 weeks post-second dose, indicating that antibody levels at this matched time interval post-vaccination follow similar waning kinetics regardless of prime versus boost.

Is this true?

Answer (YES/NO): YES